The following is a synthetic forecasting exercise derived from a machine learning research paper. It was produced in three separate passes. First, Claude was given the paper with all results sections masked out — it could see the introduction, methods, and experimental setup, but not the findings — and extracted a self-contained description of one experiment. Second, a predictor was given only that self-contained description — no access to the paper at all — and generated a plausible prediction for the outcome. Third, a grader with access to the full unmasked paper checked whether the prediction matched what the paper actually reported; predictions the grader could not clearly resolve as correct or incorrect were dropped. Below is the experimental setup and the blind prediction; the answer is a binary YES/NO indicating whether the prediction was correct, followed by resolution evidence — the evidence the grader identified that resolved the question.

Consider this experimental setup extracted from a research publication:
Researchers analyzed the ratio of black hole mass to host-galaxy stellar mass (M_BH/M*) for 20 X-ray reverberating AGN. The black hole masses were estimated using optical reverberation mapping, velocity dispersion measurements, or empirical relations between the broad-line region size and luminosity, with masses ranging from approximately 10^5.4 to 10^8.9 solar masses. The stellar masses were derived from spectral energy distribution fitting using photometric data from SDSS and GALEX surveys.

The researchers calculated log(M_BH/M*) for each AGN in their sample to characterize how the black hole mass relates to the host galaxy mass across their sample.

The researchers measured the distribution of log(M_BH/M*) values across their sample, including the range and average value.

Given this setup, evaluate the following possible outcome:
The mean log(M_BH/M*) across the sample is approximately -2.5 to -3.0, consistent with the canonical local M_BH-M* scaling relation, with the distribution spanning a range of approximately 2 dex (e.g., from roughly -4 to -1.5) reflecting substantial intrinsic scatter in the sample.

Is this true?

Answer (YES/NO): NO